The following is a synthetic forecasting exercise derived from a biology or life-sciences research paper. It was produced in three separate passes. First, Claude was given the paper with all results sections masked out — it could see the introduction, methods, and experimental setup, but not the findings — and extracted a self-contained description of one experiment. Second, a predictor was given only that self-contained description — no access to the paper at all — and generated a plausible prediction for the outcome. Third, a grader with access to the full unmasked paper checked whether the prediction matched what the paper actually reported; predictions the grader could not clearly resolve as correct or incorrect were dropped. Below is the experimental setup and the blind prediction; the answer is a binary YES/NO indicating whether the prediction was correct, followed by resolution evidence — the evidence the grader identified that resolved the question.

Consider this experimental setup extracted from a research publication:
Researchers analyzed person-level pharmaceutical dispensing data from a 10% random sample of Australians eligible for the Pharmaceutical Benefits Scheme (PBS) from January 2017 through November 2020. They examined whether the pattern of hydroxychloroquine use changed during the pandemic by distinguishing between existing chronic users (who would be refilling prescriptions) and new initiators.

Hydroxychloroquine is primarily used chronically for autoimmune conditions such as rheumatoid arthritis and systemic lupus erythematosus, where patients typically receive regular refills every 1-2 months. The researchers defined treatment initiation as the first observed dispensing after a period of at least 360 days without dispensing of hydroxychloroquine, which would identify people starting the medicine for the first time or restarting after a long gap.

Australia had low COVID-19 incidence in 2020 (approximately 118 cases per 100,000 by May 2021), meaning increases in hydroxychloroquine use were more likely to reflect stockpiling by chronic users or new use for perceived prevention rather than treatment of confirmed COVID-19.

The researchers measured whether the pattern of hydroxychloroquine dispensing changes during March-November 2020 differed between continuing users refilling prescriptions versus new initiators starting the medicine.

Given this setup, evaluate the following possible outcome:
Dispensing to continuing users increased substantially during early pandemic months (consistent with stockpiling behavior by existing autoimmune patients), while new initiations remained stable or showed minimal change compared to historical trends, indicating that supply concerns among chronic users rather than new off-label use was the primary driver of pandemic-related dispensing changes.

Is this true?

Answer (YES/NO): NO